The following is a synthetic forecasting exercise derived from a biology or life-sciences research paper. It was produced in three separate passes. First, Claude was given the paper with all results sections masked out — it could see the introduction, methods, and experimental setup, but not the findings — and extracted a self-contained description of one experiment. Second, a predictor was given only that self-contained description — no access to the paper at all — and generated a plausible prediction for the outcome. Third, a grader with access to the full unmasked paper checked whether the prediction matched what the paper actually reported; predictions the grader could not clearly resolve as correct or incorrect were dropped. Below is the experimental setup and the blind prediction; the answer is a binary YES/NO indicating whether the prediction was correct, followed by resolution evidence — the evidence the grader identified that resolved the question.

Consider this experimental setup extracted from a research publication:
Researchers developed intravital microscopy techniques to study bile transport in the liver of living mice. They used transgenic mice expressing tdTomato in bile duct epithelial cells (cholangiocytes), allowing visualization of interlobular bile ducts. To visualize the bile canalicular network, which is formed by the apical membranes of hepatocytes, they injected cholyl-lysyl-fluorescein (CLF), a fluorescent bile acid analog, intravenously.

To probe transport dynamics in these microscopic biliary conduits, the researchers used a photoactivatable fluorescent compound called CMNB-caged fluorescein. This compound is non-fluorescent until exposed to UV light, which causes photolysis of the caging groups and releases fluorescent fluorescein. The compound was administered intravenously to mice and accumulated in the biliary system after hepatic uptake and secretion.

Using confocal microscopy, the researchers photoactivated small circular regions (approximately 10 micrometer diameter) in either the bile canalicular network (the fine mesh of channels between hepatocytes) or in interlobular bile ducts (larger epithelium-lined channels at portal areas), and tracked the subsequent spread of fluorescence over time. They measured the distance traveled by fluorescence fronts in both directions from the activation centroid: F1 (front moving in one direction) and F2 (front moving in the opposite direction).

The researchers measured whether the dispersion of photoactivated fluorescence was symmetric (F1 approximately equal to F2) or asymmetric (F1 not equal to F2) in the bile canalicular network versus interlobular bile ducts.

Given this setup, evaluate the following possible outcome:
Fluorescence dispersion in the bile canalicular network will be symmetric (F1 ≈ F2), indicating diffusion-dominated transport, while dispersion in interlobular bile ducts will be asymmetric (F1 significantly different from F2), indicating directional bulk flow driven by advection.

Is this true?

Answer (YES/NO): YES